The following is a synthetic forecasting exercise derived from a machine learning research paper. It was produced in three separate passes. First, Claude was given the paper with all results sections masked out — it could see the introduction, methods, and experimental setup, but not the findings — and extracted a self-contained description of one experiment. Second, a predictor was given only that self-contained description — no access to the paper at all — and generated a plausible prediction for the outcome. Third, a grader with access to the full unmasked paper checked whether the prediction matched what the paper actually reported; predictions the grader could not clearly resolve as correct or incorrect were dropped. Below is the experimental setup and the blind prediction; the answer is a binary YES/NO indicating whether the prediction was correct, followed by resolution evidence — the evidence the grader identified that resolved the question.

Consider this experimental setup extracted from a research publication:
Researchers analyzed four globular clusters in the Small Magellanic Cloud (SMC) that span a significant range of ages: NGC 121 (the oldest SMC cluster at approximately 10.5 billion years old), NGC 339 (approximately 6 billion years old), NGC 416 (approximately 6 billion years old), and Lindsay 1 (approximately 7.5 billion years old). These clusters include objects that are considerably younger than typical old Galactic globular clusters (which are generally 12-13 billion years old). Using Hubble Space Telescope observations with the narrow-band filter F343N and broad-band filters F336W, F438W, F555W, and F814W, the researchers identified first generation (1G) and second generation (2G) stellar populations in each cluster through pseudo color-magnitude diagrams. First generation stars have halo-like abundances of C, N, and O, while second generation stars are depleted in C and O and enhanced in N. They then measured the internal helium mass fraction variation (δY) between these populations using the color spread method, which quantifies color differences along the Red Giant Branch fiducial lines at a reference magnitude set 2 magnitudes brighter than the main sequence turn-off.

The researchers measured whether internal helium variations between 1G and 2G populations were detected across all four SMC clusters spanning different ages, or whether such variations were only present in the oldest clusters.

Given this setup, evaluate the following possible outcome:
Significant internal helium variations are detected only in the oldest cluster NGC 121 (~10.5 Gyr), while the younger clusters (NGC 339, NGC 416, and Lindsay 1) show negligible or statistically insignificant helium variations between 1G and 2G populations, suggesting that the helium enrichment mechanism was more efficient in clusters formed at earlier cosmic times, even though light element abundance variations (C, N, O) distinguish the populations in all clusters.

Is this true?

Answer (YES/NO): NO